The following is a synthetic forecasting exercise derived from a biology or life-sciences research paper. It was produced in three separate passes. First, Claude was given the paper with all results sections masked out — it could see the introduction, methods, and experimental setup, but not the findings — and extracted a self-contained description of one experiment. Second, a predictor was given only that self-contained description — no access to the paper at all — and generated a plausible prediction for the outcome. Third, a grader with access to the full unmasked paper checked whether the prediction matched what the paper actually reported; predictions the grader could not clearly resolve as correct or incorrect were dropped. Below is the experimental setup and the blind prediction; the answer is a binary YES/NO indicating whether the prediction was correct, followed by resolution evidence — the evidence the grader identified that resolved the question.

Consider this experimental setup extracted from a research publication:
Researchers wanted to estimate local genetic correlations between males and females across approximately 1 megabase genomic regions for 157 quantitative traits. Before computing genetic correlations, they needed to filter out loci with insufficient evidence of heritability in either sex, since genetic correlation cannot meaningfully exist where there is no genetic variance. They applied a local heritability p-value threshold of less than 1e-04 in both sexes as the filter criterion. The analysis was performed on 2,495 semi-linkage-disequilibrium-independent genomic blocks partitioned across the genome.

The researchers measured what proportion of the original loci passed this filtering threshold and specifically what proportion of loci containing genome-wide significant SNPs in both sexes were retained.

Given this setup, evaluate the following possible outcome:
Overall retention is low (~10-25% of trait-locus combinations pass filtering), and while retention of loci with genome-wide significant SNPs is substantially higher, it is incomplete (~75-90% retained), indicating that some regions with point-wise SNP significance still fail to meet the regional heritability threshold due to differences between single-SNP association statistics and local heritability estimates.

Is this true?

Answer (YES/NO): NO